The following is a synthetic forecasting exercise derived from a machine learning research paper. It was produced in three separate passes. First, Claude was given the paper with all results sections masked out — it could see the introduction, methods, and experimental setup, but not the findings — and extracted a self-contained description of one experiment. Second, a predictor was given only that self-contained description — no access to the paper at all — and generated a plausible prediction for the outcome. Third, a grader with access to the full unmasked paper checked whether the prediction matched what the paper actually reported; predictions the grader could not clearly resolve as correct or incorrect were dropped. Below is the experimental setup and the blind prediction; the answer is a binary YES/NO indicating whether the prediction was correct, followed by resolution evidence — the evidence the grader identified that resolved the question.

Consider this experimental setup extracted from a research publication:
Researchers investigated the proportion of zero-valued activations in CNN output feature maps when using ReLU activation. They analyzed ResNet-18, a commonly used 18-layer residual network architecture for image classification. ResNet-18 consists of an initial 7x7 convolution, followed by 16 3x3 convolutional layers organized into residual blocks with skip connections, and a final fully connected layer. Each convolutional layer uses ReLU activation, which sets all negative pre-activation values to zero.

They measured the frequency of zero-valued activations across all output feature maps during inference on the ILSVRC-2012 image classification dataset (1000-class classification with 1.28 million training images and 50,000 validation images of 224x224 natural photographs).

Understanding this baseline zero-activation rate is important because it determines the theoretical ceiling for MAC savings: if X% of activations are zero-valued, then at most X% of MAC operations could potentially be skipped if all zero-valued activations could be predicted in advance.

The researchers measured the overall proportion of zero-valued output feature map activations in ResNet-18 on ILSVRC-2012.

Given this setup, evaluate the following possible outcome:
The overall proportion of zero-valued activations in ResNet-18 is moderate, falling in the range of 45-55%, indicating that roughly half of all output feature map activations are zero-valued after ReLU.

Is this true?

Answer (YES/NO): YES